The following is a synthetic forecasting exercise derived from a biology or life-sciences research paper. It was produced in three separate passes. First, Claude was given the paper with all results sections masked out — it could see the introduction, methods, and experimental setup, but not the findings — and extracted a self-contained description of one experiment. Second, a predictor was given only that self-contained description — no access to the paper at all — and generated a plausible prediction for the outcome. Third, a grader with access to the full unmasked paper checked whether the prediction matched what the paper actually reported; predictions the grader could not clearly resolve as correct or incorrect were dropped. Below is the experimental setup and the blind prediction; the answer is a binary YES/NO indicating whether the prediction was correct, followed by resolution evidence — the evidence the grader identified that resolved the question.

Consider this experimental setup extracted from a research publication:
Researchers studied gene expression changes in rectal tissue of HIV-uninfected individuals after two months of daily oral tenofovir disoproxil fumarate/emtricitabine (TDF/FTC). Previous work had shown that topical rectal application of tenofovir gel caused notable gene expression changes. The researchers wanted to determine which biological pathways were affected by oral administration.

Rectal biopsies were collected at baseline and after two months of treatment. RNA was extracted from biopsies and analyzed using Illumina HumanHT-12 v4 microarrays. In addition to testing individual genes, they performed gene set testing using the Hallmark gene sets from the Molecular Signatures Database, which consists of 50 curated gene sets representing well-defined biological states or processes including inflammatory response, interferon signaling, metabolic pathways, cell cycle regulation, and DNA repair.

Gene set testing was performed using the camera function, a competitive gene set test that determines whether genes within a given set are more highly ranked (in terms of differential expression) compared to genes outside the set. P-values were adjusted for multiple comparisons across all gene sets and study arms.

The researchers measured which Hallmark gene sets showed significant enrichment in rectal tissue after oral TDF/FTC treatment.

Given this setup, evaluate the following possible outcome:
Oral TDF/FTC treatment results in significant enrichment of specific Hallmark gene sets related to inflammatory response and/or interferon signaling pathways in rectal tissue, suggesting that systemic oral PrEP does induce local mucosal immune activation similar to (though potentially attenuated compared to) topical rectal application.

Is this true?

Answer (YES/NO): YES